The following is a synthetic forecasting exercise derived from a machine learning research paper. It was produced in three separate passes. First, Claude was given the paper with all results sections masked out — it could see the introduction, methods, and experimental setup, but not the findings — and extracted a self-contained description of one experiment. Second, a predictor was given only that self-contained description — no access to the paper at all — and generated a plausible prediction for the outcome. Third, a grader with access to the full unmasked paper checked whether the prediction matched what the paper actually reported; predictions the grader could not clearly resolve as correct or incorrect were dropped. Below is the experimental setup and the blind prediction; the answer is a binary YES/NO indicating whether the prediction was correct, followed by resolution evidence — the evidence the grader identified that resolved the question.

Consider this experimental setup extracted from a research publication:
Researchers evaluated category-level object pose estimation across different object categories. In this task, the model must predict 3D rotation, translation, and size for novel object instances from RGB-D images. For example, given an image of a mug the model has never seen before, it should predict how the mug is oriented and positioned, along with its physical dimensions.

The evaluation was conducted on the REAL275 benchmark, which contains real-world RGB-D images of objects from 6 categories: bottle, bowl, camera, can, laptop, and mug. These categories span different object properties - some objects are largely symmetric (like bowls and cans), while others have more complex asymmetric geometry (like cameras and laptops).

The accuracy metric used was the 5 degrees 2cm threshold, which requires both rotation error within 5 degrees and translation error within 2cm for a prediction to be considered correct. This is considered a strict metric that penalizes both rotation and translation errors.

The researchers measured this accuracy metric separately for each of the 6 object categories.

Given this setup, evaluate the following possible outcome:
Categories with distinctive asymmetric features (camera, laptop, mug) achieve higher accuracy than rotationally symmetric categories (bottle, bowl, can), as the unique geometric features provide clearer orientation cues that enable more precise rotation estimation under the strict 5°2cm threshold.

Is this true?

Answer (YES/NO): NO